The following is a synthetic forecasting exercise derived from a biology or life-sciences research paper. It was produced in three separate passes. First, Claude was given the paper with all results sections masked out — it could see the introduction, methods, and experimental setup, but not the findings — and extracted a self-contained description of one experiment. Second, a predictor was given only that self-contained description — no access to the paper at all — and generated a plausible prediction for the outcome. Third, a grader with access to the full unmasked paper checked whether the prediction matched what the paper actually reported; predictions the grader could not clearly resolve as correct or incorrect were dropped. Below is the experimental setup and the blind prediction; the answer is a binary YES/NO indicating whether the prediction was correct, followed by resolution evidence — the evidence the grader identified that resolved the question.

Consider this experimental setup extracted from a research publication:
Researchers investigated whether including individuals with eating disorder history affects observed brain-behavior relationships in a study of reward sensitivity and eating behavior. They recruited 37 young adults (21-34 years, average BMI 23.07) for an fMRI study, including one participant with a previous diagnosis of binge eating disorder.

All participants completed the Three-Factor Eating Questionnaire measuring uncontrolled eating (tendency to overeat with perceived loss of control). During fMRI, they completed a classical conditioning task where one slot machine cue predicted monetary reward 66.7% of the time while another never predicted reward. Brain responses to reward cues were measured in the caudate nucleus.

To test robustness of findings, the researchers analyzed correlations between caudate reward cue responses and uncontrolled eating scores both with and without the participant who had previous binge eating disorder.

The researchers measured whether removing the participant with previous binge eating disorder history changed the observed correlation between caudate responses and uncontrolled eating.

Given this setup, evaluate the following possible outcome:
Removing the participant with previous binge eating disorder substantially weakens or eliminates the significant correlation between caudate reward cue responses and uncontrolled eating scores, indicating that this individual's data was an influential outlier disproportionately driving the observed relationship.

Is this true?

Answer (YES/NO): NO